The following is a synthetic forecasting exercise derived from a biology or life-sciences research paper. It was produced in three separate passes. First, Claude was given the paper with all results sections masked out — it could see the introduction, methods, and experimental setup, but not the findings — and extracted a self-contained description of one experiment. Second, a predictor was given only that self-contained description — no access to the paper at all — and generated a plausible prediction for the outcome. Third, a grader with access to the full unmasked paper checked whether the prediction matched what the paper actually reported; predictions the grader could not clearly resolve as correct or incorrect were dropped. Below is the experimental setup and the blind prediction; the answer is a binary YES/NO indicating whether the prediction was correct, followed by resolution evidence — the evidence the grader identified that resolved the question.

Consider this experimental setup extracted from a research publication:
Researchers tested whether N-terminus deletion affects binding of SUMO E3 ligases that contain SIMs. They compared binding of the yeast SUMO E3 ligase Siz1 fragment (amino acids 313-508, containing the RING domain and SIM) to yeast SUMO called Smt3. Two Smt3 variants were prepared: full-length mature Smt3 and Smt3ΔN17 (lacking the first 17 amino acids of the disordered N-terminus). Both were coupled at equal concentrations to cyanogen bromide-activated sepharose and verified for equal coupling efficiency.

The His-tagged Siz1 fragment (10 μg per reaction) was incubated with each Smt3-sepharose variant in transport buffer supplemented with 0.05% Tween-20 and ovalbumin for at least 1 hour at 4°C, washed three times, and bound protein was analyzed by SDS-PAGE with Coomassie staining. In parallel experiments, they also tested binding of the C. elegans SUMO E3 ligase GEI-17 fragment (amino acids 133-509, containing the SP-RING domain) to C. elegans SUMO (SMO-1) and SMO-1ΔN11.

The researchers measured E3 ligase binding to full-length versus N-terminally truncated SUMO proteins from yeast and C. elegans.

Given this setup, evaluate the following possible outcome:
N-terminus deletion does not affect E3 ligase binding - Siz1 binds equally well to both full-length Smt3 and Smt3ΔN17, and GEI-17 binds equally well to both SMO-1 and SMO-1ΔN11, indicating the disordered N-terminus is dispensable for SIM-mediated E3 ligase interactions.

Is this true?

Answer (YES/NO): NO